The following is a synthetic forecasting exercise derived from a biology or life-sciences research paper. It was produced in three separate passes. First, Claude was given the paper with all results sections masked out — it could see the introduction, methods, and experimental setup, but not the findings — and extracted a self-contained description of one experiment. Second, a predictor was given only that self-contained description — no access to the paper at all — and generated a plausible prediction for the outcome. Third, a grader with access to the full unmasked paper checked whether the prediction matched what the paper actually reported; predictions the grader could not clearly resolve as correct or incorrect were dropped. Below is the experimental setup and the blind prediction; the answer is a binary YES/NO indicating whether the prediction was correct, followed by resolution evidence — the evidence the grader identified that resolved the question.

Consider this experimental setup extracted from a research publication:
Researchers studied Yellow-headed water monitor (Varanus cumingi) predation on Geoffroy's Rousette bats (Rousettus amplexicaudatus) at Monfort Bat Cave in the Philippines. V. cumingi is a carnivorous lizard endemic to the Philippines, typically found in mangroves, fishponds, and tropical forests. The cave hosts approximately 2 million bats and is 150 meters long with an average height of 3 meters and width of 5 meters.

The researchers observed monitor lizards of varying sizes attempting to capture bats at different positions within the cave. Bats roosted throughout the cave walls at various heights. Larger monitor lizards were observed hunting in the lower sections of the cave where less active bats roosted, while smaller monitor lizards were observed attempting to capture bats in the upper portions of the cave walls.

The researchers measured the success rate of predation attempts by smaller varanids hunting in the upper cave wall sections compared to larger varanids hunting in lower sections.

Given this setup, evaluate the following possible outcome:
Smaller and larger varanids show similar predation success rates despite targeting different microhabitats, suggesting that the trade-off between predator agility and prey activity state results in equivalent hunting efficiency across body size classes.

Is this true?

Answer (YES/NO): NO